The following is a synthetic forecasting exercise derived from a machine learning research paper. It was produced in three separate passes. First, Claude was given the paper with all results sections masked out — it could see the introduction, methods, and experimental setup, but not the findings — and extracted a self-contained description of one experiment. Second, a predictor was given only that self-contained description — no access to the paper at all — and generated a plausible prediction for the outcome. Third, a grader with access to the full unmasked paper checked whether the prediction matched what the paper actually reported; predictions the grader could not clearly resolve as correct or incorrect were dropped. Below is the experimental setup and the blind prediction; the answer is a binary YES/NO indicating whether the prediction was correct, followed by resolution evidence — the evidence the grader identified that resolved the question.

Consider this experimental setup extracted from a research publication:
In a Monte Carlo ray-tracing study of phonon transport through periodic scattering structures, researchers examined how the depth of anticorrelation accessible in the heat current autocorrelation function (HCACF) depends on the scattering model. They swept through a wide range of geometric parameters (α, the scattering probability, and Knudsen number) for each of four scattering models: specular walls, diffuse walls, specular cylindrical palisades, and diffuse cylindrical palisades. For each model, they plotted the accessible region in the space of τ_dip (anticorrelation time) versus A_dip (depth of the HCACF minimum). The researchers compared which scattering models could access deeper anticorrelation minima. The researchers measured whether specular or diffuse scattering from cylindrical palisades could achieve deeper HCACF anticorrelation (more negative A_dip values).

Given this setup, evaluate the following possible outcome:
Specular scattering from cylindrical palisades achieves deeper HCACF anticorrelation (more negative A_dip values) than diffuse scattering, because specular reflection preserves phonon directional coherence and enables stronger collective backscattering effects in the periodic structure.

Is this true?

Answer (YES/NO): YES